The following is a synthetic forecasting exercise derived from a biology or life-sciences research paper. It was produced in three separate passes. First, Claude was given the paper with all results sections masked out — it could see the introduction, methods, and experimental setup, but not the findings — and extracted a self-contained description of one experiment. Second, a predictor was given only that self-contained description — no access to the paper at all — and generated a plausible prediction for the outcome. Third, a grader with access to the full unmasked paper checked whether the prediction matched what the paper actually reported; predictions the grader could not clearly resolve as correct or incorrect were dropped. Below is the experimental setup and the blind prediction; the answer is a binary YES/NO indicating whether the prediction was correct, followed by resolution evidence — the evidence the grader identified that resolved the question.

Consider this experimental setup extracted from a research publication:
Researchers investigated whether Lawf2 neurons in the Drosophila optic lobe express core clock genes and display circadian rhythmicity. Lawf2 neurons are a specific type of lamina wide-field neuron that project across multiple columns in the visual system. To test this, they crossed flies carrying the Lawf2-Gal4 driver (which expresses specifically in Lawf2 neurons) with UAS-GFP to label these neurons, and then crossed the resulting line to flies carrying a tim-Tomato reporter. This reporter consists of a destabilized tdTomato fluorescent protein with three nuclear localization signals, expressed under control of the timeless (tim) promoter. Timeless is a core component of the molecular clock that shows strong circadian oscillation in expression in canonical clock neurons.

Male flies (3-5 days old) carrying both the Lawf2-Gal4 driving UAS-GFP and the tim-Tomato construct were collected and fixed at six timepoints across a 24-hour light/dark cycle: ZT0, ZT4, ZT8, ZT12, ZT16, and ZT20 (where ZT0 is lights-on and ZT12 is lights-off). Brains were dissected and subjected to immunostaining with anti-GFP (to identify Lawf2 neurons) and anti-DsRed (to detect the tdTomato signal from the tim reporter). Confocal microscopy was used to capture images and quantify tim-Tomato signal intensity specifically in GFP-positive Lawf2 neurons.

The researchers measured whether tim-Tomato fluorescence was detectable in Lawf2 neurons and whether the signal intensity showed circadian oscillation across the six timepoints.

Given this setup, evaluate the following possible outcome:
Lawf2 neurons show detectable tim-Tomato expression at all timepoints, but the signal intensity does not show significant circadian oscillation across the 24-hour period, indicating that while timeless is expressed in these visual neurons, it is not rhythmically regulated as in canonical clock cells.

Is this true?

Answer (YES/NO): NO